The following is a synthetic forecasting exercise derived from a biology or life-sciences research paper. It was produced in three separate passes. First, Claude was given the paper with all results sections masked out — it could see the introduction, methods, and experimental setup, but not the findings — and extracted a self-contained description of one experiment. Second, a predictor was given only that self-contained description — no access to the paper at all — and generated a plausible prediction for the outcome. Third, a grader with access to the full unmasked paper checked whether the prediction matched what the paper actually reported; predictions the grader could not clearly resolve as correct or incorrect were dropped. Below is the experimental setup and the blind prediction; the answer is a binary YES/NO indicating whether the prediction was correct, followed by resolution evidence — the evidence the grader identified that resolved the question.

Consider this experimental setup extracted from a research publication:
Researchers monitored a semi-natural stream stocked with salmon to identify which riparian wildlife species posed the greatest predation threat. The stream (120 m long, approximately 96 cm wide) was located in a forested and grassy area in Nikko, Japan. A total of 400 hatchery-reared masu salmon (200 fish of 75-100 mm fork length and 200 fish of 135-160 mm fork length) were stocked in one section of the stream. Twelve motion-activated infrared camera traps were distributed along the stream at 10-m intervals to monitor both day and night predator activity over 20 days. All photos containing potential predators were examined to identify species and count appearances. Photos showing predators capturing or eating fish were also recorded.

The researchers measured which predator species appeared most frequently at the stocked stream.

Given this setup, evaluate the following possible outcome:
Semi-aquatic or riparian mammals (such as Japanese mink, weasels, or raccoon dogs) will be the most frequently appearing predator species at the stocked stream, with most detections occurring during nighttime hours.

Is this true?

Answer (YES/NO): NO